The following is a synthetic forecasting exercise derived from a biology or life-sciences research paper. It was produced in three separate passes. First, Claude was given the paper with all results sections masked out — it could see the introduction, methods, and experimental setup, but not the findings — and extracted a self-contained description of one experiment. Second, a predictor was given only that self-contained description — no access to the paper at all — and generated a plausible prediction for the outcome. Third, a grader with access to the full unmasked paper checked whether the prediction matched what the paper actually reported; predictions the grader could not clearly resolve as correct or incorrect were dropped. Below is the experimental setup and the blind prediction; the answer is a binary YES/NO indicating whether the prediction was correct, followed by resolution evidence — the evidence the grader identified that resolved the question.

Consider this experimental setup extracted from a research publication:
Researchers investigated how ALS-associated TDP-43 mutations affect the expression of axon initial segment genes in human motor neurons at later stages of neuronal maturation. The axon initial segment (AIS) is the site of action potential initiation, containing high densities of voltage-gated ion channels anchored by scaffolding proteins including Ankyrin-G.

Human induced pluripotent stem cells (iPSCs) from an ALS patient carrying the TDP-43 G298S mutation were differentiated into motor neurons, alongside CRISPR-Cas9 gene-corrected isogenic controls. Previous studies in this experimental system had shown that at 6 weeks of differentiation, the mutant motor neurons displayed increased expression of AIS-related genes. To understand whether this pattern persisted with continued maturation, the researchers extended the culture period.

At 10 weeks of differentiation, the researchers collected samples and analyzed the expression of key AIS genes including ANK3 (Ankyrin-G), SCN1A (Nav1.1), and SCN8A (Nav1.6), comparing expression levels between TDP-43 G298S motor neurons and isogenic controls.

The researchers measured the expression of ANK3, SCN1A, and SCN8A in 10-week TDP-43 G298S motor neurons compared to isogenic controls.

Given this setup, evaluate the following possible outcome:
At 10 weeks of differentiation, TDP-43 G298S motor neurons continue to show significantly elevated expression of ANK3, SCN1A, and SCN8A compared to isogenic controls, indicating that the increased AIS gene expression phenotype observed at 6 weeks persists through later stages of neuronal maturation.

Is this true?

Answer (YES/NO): NO